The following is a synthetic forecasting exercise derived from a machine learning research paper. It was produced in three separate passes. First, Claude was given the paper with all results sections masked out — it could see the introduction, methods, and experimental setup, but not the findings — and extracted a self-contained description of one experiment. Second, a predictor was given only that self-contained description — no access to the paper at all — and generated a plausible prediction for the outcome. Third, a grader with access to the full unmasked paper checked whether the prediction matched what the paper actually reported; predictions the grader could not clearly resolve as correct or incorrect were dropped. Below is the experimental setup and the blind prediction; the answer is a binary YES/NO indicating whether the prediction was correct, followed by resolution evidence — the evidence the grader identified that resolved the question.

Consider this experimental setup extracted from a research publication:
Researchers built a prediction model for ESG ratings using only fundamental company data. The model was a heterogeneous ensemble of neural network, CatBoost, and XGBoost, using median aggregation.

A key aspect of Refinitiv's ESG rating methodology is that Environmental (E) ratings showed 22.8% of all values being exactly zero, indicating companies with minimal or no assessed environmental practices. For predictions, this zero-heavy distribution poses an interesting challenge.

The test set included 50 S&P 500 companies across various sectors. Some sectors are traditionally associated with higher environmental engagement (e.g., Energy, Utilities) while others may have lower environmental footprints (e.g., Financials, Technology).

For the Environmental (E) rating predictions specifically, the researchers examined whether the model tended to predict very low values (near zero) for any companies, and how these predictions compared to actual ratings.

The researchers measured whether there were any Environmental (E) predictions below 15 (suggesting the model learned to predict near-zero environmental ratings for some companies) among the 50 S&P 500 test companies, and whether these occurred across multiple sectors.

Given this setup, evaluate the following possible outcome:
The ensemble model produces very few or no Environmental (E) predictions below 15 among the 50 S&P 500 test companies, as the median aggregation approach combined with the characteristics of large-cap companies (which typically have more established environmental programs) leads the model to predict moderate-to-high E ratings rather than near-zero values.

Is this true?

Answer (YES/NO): NO